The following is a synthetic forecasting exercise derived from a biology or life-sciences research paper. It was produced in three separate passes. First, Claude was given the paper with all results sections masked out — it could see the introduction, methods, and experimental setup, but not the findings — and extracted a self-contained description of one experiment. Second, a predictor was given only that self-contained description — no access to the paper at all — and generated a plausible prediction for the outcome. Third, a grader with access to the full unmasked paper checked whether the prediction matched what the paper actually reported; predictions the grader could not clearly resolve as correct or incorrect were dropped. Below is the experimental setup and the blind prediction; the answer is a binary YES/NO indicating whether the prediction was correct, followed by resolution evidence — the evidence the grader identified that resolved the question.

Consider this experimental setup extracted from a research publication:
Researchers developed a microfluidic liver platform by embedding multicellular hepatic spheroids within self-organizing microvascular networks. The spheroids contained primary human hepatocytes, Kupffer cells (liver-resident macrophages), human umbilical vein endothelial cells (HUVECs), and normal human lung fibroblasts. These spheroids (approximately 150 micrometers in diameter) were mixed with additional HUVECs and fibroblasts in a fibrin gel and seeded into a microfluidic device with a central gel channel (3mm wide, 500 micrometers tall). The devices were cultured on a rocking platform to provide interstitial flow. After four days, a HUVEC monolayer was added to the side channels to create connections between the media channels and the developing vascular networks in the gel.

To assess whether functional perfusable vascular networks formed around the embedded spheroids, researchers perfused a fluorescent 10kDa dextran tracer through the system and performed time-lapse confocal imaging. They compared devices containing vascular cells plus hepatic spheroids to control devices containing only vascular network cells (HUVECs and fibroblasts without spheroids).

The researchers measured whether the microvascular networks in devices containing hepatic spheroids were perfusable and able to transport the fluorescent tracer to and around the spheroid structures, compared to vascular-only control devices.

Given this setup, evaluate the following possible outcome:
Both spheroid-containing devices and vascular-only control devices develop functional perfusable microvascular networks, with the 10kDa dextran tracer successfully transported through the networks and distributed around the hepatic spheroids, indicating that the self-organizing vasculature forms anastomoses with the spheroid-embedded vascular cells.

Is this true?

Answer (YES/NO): YES